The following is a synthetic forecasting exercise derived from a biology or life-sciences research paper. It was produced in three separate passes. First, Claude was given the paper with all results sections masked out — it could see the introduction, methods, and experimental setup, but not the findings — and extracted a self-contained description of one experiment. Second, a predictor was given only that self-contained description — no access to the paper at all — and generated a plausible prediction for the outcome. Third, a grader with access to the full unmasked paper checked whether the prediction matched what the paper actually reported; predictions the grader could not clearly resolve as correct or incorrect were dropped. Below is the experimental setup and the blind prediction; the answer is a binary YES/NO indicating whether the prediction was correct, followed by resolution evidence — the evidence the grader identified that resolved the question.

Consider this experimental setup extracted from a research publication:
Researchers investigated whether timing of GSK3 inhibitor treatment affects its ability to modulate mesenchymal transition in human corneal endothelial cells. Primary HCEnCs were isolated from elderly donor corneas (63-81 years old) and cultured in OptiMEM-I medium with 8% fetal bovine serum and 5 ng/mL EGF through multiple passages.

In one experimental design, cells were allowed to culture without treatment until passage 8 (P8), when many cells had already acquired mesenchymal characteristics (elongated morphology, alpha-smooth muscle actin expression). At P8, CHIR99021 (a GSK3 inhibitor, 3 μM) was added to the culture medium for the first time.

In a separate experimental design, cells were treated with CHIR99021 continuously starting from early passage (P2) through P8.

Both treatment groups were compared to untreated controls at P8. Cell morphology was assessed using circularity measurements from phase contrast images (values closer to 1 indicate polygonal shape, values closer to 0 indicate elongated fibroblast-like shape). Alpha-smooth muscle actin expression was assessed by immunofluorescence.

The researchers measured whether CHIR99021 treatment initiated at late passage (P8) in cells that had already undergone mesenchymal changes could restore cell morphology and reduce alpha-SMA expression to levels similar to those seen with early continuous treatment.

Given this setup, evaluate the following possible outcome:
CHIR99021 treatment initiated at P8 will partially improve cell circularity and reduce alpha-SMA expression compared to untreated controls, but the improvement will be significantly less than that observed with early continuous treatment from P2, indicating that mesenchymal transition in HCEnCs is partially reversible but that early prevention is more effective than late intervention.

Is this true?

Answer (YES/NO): NO